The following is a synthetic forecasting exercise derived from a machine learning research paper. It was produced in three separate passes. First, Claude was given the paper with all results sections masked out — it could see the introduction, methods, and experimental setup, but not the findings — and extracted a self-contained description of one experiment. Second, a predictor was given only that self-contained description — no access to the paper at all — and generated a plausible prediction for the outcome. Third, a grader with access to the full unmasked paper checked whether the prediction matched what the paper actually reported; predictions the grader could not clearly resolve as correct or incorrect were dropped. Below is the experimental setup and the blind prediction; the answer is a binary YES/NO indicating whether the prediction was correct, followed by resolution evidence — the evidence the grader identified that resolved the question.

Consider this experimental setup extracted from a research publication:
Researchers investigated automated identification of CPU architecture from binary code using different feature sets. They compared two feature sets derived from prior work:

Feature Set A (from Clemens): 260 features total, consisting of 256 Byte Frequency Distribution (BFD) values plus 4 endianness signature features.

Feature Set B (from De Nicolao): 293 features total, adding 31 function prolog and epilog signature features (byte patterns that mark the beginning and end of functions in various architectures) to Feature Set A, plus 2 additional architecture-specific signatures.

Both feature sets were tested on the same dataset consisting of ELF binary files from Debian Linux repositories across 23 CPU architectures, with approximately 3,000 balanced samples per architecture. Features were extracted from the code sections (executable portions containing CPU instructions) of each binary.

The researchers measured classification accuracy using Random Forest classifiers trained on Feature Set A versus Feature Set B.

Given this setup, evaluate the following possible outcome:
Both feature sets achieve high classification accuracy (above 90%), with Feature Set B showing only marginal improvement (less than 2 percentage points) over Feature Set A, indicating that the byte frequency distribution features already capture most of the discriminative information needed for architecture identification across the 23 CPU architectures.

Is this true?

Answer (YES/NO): YES